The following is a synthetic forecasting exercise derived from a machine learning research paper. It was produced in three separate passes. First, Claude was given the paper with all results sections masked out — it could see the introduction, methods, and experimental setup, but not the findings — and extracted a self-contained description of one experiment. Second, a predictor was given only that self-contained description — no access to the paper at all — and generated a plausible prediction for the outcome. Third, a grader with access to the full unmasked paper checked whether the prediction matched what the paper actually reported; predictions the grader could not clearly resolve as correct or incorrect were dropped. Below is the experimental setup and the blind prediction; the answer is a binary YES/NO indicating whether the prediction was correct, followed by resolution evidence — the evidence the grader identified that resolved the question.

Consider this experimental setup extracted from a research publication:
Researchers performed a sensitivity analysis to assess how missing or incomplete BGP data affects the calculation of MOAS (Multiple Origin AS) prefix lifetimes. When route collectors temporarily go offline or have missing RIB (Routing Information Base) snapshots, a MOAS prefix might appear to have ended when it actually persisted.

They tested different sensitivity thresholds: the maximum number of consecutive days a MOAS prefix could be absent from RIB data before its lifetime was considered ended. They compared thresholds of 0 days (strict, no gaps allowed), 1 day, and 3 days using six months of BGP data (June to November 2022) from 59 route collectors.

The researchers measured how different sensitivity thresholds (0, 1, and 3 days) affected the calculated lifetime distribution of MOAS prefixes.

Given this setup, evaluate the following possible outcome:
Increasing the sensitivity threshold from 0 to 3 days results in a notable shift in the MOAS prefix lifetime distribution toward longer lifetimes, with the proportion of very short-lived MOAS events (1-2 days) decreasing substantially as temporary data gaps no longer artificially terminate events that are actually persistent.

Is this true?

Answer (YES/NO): NO